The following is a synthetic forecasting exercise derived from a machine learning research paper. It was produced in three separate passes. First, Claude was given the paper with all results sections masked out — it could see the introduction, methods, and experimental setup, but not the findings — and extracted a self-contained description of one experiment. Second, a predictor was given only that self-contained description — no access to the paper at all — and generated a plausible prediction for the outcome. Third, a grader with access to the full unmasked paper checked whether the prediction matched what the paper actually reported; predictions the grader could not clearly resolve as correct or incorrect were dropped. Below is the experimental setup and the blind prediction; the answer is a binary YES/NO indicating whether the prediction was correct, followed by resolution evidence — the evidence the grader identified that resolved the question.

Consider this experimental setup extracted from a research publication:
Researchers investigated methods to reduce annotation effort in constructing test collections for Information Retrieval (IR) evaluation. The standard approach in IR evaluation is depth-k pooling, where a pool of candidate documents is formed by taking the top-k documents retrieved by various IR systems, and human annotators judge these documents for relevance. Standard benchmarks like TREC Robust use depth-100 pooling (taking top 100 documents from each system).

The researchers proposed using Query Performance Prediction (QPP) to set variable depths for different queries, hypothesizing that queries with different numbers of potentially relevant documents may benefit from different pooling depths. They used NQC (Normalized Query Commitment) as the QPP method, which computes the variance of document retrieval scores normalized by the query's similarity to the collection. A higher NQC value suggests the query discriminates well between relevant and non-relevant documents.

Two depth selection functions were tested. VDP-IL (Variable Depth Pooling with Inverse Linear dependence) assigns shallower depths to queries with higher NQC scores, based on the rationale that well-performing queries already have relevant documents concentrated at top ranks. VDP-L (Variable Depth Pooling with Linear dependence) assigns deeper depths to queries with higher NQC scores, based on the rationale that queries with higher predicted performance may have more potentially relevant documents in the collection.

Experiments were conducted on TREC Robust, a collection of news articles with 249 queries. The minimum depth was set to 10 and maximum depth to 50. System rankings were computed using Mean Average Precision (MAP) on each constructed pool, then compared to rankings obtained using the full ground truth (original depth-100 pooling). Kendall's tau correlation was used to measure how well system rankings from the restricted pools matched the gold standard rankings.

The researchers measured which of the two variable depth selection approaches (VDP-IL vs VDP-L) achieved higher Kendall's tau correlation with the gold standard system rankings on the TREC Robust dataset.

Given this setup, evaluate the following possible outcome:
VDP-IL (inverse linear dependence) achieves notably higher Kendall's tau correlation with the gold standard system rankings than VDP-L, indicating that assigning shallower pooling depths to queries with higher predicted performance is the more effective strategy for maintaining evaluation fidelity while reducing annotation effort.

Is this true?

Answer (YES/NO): NO